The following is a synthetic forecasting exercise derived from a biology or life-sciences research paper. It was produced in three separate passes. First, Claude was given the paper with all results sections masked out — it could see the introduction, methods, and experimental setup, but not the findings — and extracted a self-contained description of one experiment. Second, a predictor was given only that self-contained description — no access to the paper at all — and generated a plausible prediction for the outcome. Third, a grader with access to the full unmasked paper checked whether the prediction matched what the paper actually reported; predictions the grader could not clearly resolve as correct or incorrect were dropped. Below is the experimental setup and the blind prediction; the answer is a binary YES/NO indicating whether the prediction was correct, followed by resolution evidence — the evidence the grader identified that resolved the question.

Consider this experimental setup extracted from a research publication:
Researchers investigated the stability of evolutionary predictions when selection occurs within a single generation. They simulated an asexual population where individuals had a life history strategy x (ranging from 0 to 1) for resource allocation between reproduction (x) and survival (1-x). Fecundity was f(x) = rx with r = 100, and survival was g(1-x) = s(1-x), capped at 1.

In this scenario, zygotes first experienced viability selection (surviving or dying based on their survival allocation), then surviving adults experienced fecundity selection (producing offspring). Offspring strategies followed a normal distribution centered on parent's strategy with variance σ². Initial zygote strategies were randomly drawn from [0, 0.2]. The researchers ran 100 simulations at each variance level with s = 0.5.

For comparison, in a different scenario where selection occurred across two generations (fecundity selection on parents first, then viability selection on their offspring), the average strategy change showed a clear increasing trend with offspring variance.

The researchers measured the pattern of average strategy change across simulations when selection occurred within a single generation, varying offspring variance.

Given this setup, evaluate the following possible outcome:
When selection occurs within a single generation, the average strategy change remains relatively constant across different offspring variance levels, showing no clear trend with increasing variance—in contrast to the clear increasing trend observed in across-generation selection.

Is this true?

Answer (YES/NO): NO